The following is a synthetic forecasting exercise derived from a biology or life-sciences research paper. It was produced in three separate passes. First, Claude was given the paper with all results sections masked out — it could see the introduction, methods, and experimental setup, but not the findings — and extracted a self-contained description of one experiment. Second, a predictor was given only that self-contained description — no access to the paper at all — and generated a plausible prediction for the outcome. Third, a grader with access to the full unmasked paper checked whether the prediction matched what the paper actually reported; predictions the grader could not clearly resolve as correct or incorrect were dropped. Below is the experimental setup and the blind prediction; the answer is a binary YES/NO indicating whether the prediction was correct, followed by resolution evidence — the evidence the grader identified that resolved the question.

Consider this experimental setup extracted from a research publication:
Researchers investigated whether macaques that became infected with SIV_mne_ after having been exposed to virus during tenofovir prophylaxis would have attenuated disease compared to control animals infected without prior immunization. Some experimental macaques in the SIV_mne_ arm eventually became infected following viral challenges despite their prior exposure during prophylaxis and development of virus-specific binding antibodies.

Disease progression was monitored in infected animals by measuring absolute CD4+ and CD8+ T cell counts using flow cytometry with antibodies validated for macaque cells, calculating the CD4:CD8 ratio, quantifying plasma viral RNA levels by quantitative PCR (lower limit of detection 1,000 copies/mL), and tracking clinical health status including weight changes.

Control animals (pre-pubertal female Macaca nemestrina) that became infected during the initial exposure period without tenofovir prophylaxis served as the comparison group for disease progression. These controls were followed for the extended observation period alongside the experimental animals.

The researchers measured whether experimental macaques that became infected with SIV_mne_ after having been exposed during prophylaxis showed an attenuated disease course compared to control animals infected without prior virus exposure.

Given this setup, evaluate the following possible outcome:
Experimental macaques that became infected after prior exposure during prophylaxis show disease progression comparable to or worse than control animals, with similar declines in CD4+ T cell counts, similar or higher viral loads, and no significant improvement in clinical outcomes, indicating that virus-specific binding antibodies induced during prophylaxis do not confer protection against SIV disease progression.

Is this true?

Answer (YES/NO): NO